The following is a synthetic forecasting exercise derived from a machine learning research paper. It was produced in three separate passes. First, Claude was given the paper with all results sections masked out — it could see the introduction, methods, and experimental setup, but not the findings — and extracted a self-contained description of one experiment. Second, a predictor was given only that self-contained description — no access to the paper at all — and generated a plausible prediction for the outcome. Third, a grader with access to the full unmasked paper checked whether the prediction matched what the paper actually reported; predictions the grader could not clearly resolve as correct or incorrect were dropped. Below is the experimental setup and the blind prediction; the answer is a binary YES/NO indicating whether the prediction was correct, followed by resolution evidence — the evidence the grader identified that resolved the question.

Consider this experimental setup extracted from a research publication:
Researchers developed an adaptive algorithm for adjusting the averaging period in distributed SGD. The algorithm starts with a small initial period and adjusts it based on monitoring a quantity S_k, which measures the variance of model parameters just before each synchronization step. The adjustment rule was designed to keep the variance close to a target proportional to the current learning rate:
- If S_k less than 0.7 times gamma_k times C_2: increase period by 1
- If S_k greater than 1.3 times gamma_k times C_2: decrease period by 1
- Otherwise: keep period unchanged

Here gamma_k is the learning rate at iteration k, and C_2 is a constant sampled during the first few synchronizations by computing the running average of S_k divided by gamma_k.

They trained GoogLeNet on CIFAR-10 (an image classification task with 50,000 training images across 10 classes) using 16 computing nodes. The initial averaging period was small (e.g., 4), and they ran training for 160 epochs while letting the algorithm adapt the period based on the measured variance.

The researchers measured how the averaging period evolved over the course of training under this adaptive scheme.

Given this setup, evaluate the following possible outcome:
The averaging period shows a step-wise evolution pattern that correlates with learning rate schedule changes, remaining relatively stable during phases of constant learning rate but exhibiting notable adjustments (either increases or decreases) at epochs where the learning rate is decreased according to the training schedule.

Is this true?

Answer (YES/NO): NO